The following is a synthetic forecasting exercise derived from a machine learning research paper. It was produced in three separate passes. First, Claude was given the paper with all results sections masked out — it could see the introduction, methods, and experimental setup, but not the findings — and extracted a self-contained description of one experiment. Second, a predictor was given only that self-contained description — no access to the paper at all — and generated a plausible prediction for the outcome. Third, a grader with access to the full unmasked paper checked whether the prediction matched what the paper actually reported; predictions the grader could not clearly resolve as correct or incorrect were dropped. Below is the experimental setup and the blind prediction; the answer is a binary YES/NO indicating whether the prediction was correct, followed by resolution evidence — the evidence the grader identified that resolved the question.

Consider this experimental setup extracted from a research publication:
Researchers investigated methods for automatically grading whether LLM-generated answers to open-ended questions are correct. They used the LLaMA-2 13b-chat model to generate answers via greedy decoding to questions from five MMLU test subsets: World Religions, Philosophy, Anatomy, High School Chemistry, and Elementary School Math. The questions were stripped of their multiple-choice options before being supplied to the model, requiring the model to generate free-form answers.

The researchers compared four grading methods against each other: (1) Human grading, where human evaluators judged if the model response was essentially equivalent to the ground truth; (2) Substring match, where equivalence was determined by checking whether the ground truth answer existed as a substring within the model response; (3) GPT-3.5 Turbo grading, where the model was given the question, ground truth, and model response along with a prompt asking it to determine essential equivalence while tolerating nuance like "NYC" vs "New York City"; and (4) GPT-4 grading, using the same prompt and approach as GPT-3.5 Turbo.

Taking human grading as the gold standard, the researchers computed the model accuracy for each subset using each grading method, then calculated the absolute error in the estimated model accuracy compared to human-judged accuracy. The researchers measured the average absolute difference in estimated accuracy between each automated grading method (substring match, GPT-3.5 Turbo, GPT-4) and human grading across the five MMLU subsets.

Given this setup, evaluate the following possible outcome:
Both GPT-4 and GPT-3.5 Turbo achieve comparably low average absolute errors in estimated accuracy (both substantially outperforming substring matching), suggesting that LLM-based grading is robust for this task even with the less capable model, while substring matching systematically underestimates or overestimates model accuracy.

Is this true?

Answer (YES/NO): NO